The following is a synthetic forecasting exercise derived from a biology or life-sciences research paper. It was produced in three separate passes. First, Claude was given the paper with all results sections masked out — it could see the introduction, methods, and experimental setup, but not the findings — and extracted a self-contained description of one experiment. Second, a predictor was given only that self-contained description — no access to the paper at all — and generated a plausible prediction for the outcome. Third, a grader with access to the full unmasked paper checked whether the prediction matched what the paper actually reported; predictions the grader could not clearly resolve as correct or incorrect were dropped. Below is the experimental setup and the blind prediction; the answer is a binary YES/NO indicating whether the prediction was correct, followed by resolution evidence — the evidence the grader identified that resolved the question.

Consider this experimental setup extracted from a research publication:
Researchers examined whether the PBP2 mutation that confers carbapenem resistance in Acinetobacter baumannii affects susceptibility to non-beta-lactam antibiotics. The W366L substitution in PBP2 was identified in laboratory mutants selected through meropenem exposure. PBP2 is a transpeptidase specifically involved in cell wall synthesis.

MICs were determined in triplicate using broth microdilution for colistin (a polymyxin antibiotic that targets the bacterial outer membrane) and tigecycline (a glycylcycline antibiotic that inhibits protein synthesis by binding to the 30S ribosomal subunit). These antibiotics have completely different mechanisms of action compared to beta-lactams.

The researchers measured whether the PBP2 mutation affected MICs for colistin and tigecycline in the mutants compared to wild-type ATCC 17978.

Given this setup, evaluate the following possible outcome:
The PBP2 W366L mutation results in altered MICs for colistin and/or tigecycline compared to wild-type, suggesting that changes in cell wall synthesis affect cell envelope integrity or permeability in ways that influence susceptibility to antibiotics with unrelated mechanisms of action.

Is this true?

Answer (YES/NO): NO